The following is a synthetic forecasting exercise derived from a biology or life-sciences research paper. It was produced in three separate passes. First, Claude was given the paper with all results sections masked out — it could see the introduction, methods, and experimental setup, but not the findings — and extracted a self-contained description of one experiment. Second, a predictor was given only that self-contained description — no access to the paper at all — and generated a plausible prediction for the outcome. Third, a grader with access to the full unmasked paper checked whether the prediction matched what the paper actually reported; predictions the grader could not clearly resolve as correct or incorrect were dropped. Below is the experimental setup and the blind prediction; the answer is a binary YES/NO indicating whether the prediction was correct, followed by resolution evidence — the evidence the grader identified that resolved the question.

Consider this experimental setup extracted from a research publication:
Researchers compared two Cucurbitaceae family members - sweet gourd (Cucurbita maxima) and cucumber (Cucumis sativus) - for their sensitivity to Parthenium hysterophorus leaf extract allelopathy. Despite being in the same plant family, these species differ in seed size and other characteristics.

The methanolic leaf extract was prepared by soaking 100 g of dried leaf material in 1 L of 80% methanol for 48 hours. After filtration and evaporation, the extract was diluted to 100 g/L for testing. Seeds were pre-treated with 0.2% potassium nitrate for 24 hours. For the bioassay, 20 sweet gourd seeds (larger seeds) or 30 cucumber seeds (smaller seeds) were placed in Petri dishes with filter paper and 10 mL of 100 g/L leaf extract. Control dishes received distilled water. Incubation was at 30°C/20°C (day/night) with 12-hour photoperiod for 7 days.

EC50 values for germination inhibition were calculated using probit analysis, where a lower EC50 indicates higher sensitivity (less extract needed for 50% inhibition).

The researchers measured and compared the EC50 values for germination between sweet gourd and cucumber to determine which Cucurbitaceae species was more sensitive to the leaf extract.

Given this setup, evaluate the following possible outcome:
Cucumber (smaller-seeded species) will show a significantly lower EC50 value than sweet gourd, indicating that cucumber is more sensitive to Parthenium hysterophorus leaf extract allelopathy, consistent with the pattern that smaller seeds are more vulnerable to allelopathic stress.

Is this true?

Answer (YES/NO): NO